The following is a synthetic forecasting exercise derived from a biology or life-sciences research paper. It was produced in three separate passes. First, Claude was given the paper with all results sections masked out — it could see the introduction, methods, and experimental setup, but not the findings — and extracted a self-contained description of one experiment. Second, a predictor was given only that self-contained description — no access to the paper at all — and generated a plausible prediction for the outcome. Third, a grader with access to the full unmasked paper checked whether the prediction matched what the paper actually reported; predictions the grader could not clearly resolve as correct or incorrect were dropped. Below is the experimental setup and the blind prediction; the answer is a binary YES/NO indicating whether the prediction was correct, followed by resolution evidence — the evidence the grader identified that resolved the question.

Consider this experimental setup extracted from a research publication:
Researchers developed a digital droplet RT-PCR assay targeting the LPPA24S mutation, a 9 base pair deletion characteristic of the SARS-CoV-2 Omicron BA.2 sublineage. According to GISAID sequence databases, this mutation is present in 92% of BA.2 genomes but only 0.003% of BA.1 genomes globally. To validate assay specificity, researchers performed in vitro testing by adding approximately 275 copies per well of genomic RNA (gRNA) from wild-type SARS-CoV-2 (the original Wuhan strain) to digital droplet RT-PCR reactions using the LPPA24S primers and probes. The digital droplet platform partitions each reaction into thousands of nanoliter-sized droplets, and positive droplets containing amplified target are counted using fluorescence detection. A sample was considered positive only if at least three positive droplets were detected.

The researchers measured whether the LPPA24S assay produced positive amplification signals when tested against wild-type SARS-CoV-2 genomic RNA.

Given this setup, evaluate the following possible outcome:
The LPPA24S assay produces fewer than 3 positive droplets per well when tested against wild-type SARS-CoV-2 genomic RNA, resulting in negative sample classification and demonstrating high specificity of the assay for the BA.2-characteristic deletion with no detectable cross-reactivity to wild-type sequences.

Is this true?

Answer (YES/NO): YES